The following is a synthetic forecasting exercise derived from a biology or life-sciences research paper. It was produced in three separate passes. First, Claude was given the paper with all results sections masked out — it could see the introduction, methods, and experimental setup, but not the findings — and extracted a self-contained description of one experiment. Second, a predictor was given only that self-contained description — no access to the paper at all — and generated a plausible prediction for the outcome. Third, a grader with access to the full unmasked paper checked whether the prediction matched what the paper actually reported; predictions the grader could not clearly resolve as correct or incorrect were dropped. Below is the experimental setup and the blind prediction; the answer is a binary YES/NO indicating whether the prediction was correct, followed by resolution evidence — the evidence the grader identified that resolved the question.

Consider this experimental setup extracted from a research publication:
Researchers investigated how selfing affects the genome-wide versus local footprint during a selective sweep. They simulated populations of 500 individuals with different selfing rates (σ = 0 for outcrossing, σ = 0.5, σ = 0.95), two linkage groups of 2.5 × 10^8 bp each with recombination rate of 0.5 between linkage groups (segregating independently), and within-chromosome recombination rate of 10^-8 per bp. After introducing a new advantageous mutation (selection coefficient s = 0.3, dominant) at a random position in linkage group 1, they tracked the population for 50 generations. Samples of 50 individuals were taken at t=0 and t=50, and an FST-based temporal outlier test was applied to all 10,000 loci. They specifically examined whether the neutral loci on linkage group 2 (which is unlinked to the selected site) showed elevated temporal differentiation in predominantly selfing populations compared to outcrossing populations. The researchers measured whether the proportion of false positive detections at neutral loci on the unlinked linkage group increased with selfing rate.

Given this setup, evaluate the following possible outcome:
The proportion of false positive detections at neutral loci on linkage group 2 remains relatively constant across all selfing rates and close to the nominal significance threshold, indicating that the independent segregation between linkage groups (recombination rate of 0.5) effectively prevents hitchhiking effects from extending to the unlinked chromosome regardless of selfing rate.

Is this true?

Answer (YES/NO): YES